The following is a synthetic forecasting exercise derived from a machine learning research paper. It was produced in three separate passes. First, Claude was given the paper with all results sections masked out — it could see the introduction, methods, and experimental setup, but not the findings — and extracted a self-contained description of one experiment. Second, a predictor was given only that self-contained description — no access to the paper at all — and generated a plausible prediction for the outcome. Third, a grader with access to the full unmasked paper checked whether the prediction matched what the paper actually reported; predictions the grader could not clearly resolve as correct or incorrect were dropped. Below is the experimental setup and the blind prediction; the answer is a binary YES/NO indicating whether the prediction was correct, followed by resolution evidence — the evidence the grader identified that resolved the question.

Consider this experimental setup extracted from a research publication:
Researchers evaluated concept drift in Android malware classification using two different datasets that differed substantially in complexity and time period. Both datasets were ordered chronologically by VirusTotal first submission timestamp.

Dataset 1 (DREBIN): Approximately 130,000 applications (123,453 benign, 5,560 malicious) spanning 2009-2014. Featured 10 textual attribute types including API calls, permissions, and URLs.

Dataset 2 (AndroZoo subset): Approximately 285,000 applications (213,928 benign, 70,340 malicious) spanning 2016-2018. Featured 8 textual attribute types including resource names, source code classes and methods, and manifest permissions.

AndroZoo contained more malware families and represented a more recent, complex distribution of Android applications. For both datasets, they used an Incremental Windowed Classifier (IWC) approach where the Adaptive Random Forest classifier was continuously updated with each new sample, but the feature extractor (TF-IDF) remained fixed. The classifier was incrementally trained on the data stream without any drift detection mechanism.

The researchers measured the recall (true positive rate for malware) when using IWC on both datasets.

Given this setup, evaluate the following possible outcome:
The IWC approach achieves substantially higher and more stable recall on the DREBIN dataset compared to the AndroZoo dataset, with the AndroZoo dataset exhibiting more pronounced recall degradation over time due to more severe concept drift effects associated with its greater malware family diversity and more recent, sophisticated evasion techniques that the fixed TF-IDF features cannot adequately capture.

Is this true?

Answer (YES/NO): YES